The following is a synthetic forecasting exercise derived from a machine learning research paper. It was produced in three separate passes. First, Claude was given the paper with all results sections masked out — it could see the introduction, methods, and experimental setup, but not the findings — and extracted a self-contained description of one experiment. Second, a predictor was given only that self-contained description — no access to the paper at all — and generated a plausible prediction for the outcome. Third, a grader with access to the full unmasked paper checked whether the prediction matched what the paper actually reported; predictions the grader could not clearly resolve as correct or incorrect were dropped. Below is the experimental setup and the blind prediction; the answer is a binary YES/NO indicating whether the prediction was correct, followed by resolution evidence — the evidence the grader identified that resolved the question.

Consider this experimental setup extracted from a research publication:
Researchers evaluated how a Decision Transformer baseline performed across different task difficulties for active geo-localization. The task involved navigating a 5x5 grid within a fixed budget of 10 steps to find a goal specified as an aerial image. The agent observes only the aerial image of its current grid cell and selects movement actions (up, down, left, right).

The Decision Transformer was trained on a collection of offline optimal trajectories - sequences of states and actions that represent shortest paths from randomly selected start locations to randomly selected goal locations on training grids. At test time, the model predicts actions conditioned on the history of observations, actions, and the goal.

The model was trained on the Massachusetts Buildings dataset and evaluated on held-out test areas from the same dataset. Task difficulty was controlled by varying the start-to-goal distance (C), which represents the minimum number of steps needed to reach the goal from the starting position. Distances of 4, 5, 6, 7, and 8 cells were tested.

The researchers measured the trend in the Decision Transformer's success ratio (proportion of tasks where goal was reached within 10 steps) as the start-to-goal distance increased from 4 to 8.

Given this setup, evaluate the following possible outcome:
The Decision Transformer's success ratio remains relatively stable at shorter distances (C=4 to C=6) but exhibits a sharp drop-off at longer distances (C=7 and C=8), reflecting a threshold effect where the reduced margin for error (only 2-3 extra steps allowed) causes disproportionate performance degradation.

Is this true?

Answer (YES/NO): NO